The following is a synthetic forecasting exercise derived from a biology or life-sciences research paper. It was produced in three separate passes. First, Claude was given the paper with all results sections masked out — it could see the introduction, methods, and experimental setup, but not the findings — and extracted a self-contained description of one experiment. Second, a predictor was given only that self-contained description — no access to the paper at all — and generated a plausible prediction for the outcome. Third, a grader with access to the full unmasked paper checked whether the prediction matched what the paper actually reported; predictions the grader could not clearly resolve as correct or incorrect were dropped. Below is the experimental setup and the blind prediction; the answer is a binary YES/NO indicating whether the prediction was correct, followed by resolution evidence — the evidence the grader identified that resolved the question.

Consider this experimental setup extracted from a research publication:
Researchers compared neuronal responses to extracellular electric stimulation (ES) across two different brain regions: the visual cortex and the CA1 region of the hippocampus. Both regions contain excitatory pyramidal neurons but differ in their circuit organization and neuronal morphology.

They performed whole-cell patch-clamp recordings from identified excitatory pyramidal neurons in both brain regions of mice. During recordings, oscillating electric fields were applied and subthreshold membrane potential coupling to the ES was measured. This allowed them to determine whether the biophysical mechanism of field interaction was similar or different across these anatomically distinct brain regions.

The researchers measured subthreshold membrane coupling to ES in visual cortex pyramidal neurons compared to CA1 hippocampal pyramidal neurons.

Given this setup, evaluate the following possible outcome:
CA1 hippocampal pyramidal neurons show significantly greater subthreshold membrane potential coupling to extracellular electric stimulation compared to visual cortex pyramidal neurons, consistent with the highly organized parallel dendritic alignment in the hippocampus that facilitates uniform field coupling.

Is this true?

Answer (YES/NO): NO